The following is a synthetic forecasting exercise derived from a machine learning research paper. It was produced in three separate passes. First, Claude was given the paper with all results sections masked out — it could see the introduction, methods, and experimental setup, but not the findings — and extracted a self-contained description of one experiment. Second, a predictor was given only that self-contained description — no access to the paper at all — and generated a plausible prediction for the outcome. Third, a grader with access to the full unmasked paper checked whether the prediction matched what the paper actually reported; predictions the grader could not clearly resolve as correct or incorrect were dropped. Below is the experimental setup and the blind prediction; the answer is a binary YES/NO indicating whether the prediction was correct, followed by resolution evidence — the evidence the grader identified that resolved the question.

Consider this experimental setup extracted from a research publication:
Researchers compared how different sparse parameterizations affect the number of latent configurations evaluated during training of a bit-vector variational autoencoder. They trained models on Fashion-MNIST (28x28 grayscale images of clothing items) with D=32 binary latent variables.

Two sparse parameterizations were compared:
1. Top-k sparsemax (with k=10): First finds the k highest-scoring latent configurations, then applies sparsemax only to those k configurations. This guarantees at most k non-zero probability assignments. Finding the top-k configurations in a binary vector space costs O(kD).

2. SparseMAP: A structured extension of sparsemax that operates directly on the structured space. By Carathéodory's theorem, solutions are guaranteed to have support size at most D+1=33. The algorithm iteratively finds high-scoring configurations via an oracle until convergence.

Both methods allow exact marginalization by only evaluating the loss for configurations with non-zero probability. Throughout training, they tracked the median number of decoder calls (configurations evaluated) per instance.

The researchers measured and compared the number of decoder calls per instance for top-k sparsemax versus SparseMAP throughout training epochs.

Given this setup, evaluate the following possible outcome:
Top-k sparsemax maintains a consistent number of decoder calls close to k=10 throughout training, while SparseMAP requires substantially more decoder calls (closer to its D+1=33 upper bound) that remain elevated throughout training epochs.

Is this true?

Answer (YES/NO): NO